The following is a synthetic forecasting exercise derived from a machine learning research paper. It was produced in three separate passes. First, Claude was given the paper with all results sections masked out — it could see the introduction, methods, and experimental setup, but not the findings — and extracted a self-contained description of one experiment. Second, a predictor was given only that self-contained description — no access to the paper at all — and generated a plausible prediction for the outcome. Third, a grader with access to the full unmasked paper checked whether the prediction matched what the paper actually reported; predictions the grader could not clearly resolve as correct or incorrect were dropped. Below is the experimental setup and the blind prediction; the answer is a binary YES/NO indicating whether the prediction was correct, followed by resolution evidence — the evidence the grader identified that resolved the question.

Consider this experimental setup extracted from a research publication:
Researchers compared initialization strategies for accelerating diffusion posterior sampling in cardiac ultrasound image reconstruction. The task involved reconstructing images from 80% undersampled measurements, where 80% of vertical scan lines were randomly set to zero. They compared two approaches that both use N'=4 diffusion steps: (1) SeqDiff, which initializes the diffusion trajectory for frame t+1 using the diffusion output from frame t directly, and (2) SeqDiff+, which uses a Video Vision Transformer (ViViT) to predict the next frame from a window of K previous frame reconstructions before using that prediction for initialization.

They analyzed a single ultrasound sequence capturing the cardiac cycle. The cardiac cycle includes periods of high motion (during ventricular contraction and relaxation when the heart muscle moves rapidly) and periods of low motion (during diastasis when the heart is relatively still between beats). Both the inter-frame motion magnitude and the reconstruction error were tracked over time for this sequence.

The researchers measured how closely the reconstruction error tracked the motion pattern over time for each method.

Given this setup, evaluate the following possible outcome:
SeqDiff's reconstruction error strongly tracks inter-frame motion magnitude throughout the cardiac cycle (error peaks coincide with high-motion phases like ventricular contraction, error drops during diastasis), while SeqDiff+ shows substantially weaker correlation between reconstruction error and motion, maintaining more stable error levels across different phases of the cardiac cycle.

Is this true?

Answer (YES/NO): YES